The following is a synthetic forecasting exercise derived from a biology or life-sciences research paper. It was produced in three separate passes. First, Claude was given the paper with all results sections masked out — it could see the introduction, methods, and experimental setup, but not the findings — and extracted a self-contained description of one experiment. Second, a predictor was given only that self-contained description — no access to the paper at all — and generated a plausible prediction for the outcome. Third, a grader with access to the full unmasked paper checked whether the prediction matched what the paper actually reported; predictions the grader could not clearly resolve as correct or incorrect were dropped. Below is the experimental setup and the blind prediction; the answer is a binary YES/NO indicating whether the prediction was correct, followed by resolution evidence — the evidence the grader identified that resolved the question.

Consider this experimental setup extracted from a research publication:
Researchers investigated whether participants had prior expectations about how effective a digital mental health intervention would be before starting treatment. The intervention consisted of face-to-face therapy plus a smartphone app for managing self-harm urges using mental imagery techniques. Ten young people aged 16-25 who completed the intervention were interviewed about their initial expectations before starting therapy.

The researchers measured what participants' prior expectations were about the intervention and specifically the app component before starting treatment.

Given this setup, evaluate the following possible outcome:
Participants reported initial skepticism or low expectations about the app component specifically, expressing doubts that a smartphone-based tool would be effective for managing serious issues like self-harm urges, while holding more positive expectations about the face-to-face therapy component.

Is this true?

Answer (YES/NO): NO